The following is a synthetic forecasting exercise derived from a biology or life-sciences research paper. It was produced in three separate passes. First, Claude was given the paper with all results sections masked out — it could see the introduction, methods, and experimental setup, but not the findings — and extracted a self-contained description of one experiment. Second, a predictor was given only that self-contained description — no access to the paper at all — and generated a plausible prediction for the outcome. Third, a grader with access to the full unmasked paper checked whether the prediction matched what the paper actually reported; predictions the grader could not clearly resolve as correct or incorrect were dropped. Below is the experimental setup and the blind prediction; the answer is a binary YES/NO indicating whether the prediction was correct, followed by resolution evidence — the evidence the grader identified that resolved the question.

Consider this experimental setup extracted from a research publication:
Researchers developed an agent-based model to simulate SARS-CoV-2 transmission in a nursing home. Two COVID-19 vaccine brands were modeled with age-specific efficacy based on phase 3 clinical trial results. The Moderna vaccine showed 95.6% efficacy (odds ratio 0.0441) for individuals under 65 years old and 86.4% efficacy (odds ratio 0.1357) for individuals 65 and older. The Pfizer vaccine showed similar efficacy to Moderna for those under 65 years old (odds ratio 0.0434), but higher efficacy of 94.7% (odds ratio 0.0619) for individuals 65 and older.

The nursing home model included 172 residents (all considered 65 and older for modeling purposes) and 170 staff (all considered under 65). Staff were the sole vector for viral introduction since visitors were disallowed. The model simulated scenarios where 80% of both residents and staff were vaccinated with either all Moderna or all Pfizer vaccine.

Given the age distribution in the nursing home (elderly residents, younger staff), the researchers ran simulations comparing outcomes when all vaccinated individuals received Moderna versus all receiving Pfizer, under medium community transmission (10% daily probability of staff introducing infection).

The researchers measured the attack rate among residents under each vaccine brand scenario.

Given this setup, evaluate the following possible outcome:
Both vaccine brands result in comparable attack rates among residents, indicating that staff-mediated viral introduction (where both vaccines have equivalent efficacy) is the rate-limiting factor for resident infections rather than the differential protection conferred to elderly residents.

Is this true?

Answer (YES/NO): YES